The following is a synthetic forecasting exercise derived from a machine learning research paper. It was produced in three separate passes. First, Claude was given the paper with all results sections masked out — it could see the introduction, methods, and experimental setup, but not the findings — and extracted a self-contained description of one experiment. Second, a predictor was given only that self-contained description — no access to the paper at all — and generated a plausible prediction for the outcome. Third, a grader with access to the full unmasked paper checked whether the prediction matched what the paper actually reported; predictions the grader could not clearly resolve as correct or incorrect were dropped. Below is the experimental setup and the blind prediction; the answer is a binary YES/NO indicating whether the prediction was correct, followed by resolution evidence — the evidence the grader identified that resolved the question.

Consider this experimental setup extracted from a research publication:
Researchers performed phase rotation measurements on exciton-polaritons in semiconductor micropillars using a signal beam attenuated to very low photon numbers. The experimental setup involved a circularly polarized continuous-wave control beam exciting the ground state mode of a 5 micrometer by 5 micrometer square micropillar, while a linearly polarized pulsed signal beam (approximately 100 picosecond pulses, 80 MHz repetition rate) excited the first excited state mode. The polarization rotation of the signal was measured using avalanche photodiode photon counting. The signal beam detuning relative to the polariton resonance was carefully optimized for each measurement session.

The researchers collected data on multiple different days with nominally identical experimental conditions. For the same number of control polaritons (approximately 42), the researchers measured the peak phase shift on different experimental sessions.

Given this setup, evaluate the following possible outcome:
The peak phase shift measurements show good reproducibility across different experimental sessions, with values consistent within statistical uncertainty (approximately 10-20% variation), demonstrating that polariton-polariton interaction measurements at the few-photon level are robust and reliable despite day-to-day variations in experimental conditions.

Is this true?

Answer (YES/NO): NO